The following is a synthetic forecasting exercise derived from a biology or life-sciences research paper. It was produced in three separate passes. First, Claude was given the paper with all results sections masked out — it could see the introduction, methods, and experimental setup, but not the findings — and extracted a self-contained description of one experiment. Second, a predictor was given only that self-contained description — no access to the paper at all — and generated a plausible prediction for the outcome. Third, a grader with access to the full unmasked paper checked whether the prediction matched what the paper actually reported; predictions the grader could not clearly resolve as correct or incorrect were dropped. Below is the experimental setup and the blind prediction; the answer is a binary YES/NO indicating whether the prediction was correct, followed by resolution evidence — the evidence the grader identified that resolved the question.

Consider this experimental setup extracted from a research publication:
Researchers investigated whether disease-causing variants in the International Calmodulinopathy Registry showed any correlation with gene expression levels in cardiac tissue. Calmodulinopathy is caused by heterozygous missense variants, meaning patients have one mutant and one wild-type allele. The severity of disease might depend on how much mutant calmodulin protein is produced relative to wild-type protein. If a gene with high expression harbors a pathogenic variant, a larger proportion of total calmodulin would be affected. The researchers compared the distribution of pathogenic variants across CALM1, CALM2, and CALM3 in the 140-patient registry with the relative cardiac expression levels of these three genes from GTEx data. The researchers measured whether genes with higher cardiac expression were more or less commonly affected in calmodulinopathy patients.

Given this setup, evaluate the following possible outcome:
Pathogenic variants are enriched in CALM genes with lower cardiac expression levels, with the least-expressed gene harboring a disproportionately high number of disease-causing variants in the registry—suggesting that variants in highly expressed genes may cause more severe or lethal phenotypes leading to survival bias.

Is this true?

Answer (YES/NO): YES